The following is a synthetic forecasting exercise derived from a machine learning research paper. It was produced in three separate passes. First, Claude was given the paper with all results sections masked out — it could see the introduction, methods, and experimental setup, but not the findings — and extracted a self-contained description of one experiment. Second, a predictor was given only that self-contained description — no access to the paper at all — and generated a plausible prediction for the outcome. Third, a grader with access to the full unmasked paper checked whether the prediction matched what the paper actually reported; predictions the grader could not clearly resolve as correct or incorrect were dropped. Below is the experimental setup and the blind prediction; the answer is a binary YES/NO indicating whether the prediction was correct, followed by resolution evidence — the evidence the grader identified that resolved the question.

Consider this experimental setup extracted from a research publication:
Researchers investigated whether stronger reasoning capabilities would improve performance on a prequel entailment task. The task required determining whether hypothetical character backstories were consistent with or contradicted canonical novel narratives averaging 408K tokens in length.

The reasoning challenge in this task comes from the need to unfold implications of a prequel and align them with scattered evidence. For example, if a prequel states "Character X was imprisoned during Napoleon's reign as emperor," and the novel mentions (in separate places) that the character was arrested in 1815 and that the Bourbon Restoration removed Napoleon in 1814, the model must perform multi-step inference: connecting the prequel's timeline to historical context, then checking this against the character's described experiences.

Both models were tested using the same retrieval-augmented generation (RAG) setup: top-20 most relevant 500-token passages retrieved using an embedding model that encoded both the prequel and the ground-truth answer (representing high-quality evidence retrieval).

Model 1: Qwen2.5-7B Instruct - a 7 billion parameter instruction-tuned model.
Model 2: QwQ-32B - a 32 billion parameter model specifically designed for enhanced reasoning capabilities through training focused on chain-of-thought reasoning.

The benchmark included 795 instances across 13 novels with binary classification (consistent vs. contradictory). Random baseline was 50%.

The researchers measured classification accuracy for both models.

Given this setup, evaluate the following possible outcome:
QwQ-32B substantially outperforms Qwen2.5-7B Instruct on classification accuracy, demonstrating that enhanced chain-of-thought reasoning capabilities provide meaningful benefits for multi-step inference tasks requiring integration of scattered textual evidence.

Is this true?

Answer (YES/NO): NO